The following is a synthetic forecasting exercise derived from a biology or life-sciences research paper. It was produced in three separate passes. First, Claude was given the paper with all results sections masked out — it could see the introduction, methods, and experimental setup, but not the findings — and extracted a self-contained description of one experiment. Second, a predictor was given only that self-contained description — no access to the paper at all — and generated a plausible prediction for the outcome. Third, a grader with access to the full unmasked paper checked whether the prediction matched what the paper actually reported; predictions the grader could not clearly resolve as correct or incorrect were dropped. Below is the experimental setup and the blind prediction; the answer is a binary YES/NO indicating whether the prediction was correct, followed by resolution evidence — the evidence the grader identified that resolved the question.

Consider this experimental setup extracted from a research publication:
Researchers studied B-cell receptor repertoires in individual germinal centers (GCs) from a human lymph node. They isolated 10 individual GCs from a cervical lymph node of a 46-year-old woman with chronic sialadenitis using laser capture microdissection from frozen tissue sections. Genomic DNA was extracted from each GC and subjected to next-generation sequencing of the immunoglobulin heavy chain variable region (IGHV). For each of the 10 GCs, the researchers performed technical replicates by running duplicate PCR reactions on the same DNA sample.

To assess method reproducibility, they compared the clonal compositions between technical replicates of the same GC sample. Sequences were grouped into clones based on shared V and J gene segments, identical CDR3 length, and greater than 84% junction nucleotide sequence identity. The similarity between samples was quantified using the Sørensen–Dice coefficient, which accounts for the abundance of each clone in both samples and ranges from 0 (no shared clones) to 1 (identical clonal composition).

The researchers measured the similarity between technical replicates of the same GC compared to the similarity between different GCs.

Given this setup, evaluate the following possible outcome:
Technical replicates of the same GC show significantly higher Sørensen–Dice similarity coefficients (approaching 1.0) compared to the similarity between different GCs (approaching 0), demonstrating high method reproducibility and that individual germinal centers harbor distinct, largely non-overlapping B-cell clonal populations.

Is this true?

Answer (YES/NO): YES